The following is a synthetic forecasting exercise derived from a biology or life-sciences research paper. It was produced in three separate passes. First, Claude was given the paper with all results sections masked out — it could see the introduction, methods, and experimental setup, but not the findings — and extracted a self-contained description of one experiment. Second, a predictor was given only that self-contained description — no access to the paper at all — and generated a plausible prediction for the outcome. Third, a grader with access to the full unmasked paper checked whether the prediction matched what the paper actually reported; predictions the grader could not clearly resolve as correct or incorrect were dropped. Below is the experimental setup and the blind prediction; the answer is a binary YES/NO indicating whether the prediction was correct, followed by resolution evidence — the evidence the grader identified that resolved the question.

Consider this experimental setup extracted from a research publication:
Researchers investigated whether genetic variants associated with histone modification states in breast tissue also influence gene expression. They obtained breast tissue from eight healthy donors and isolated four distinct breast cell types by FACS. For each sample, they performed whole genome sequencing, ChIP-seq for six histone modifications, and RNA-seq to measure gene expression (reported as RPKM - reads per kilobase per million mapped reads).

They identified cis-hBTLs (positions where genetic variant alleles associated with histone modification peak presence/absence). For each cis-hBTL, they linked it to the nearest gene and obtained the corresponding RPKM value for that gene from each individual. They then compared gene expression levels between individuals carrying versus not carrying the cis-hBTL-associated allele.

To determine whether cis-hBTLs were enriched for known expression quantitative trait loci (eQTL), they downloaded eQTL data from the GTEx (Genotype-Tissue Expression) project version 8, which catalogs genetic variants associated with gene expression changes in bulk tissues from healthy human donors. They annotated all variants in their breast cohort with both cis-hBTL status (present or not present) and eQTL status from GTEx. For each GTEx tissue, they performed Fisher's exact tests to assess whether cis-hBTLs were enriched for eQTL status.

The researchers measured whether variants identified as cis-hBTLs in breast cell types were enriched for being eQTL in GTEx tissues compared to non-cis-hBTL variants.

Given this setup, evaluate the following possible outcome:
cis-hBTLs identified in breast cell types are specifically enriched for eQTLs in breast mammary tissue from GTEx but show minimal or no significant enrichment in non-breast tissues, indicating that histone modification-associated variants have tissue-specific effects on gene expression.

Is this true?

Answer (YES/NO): NO